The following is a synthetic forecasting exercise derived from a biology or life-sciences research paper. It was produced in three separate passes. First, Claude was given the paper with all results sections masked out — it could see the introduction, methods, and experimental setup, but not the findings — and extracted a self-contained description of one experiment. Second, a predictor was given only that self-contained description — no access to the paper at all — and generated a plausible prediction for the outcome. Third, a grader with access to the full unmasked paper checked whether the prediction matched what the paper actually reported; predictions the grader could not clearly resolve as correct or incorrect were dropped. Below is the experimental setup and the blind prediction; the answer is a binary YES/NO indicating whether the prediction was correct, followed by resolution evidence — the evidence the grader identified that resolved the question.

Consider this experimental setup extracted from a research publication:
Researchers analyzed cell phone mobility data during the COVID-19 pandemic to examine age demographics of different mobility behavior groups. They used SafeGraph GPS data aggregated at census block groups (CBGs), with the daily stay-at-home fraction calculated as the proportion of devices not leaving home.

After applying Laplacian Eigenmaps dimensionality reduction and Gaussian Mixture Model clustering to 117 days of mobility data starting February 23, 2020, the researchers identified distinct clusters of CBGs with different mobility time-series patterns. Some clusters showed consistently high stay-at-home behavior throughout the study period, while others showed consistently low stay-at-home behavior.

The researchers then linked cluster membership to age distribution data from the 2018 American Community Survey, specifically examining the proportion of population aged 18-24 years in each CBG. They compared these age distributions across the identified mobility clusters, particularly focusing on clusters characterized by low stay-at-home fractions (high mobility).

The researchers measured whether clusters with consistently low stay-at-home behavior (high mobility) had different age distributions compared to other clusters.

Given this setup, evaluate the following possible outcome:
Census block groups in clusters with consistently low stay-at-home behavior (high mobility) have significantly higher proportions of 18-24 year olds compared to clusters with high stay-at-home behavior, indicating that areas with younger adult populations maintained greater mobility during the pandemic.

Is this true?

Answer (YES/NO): NO